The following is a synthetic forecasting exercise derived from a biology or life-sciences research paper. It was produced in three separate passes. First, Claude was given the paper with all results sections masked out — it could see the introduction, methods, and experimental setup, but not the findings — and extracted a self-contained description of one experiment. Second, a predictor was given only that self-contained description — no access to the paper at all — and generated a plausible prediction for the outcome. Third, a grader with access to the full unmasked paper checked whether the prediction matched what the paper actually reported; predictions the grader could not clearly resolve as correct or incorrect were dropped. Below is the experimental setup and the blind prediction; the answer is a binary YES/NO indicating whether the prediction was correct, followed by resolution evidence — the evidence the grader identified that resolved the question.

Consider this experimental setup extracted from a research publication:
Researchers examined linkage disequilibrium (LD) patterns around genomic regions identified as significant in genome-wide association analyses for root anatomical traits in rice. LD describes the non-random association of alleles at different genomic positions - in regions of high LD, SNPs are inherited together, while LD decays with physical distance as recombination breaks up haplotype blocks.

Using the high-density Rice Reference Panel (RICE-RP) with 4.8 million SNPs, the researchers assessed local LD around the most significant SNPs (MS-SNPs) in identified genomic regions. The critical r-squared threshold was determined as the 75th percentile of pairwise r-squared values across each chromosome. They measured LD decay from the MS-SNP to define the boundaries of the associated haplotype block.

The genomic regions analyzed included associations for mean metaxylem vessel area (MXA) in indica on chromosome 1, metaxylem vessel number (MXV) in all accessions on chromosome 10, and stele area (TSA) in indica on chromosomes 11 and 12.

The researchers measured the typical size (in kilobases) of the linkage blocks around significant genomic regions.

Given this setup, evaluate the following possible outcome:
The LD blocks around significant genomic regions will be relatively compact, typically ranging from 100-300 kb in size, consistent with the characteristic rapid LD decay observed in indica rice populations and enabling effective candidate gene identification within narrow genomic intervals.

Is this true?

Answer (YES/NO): NO